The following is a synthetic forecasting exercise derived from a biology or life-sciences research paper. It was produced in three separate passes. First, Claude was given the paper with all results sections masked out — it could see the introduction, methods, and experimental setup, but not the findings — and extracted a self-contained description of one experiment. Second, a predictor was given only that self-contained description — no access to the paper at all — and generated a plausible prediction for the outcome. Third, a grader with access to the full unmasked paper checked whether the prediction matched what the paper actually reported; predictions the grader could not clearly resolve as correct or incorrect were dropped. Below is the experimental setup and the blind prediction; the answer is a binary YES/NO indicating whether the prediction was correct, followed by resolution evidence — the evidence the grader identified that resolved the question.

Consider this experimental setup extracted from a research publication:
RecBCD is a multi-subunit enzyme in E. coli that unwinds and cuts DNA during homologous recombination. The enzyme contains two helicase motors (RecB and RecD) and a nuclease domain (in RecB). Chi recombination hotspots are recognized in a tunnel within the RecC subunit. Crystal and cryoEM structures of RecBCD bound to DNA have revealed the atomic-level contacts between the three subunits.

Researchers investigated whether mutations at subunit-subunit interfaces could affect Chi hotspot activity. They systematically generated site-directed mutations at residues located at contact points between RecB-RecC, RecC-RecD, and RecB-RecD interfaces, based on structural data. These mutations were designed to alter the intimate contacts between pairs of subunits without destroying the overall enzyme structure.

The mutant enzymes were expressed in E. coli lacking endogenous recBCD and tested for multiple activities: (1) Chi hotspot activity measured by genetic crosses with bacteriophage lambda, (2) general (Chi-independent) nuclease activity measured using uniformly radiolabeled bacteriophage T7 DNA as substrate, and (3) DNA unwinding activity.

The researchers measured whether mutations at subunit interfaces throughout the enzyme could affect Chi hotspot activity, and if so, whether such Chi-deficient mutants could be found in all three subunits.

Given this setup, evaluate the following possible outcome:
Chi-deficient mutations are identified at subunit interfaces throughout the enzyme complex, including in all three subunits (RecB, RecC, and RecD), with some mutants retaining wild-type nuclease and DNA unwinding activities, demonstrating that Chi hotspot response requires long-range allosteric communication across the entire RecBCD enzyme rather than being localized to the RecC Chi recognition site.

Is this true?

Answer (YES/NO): YES